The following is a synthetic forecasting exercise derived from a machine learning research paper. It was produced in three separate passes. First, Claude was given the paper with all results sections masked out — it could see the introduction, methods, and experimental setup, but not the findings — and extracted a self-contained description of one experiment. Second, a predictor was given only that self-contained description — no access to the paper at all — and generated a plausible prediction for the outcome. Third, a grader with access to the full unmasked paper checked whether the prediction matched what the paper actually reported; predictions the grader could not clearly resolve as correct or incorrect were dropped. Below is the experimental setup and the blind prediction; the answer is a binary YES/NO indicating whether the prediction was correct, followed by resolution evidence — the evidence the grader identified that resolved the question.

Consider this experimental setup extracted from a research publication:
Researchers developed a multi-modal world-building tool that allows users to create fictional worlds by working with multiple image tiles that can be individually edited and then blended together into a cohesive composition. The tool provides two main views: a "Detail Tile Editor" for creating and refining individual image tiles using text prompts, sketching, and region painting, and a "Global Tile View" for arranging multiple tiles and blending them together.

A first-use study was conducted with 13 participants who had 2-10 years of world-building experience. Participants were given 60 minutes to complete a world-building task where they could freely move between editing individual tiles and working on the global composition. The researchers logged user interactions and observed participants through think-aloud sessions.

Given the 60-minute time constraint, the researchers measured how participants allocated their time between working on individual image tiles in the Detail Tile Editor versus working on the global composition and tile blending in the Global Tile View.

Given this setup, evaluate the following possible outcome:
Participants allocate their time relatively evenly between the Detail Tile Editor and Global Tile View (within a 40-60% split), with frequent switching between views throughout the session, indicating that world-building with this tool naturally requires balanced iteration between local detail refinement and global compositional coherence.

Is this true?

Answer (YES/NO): NO